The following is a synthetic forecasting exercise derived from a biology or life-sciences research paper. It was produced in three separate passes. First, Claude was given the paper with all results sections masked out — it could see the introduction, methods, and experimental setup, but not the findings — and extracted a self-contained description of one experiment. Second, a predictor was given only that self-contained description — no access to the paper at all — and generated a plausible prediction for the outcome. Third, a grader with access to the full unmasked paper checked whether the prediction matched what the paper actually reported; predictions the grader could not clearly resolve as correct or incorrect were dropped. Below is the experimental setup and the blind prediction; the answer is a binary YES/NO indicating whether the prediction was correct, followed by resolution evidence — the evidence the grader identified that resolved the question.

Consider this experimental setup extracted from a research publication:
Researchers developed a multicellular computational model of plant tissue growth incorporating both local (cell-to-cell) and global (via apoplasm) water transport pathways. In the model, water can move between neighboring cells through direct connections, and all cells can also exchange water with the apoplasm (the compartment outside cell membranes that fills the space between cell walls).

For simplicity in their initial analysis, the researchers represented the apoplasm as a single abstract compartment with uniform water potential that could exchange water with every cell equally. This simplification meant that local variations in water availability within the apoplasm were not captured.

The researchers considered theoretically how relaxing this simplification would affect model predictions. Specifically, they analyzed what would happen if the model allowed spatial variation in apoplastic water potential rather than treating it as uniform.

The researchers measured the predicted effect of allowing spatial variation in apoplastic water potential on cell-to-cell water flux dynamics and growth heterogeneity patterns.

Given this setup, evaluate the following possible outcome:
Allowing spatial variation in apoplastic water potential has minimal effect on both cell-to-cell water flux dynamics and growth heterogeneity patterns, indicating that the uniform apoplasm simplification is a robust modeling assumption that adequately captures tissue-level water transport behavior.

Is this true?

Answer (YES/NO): NO